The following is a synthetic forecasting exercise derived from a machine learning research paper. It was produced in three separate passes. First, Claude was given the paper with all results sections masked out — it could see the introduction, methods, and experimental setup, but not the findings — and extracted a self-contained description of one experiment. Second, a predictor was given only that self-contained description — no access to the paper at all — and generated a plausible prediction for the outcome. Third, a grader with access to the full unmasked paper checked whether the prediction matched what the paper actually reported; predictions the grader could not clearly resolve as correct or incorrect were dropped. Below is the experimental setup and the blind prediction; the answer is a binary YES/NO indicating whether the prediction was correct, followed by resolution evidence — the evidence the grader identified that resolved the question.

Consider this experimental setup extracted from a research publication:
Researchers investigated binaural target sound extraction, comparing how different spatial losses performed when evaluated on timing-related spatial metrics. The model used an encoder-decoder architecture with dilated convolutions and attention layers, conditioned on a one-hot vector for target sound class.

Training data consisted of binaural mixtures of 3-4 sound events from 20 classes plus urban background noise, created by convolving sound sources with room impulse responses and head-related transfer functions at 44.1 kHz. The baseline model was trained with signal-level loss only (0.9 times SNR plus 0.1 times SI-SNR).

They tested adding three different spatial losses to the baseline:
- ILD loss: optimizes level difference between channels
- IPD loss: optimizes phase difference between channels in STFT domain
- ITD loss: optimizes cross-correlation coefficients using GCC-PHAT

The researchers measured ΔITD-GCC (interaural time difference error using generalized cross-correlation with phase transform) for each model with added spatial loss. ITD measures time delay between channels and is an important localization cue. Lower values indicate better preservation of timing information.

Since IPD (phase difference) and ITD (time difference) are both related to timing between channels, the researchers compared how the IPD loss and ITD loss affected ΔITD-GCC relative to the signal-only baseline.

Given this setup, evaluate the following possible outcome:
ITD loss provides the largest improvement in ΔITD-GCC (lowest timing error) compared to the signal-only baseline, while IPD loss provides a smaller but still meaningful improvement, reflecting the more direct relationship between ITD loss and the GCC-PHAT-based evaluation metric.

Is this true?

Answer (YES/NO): NO